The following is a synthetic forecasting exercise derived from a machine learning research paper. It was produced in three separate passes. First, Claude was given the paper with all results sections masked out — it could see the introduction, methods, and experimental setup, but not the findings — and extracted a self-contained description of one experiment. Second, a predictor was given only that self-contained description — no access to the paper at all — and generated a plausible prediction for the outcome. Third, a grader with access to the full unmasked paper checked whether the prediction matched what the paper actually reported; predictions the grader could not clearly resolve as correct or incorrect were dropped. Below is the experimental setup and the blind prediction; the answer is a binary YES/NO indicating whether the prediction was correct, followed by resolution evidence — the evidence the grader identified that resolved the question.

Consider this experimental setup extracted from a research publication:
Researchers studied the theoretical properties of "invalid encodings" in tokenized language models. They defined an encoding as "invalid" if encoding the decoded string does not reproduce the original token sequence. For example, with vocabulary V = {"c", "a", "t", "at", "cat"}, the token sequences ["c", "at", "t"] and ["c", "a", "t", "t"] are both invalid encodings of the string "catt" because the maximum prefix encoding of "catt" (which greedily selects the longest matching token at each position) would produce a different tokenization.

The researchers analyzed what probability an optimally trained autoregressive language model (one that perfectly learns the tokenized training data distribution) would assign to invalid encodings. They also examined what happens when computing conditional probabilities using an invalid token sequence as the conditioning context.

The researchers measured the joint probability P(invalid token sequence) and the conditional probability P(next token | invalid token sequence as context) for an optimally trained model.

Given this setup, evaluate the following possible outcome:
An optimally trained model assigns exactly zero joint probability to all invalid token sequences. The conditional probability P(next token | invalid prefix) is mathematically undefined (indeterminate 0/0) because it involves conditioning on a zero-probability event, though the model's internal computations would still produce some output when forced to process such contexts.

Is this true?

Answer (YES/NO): YES